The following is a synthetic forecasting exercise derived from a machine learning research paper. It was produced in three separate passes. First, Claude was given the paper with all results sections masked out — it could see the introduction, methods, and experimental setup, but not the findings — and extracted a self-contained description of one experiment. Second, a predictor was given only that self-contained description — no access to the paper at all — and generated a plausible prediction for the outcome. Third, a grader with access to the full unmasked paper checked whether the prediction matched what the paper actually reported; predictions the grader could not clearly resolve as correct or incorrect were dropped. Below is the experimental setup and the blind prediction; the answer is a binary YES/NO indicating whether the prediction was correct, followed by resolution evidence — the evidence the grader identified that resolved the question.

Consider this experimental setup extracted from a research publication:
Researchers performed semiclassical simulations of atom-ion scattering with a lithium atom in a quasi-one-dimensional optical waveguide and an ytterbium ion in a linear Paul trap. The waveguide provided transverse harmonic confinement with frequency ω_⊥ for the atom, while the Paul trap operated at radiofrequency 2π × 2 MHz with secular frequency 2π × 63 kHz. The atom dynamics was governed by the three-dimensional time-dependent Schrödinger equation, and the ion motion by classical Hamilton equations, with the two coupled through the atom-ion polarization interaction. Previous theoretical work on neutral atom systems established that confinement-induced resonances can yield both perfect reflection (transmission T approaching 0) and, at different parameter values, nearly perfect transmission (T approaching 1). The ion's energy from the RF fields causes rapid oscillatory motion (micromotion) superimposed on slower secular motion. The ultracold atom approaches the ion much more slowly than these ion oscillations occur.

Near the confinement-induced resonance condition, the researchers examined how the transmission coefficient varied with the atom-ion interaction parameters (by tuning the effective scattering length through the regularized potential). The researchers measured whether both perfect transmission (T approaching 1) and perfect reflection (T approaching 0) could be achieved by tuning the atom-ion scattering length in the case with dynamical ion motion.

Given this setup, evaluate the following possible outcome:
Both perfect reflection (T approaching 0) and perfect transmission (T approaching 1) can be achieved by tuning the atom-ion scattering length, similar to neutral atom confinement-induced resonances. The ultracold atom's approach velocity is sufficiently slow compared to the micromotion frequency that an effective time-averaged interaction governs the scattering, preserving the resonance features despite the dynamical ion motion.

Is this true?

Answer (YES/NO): YES